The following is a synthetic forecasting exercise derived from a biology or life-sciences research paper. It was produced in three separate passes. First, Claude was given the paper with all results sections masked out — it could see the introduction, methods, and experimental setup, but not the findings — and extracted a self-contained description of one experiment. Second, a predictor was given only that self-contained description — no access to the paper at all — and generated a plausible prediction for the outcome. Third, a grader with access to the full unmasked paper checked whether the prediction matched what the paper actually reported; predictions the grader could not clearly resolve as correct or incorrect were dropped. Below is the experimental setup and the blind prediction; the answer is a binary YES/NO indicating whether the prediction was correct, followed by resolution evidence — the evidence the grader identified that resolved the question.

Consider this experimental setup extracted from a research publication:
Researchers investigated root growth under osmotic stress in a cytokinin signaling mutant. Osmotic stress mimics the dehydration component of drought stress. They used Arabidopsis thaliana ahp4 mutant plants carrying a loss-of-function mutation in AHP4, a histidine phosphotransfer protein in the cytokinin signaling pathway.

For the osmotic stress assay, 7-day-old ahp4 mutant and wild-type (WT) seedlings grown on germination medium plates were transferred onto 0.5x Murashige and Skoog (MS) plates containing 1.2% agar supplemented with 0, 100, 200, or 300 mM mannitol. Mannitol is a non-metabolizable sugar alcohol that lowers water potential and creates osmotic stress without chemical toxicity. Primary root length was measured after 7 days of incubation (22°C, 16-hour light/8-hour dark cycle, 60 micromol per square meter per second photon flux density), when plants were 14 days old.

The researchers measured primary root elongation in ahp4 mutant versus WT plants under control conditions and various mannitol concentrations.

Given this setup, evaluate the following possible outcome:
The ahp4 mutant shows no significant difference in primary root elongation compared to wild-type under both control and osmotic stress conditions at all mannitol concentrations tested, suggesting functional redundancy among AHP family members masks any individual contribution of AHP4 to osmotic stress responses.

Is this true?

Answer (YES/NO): NO